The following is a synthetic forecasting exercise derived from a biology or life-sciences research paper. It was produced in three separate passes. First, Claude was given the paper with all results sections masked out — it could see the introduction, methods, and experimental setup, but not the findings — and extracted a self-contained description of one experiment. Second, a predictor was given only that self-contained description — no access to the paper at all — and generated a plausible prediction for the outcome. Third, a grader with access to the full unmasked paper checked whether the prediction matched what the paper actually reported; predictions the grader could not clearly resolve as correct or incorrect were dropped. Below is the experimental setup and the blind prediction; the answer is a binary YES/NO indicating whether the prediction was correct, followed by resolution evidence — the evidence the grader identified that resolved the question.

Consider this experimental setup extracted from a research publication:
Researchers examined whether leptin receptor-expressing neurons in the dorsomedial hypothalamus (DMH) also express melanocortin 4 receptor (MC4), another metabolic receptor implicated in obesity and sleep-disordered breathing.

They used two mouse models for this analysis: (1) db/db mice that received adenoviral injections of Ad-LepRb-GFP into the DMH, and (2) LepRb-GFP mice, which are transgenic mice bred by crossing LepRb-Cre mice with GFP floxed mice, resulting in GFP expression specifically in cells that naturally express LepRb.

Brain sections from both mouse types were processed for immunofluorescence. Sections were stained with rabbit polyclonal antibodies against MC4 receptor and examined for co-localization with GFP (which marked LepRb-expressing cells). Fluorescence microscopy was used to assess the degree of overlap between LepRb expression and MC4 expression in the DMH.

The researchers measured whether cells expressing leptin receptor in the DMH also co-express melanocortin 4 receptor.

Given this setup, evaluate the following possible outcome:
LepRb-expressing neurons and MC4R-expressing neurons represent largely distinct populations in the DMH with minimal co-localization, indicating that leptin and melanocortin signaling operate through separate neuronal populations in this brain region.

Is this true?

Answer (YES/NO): NO